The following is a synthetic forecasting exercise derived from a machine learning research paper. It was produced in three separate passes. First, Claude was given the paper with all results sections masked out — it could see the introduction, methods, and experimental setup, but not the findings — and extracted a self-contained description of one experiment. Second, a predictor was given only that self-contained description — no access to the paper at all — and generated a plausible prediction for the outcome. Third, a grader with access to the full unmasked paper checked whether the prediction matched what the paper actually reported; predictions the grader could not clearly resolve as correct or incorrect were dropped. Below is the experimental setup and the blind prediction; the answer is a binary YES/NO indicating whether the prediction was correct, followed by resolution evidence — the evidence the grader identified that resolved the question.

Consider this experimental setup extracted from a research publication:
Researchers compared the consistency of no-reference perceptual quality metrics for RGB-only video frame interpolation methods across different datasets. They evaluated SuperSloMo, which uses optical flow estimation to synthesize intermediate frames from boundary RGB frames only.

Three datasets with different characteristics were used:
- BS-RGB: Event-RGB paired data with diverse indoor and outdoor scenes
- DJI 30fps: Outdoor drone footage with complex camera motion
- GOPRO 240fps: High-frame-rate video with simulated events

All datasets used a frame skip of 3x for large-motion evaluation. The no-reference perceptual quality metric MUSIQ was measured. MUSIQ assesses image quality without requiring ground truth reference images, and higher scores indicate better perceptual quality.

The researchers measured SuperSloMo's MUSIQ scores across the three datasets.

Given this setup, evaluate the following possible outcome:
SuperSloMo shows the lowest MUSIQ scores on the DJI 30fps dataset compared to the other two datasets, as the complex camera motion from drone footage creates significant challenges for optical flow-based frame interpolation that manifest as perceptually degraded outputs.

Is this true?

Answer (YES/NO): NO